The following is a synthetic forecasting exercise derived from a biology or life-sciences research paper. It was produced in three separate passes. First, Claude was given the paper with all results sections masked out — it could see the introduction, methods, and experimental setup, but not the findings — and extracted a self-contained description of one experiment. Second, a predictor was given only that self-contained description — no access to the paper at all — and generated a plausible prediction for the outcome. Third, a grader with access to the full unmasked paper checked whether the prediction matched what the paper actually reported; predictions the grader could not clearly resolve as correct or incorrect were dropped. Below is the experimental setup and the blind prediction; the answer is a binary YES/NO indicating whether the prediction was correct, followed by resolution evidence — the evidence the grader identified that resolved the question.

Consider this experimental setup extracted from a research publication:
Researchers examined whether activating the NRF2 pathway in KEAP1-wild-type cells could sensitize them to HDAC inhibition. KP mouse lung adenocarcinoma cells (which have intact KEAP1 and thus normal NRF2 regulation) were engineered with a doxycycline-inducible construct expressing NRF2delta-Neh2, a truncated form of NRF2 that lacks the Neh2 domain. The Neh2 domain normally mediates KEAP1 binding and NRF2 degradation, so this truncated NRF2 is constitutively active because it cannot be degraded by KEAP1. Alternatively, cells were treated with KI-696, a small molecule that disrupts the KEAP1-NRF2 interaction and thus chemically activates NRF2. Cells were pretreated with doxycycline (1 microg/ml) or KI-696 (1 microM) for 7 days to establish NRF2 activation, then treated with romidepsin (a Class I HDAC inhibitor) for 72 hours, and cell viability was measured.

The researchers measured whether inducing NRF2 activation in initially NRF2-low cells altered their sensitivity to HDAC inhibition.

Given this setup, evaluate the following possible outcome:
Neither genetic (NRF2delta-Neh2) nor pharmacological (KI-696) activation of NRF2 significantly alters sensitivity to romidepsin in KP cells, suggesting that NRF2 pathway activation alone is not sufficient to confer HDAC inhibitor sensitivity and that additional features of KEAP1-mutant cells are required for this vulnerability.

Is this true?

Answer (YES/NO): NO